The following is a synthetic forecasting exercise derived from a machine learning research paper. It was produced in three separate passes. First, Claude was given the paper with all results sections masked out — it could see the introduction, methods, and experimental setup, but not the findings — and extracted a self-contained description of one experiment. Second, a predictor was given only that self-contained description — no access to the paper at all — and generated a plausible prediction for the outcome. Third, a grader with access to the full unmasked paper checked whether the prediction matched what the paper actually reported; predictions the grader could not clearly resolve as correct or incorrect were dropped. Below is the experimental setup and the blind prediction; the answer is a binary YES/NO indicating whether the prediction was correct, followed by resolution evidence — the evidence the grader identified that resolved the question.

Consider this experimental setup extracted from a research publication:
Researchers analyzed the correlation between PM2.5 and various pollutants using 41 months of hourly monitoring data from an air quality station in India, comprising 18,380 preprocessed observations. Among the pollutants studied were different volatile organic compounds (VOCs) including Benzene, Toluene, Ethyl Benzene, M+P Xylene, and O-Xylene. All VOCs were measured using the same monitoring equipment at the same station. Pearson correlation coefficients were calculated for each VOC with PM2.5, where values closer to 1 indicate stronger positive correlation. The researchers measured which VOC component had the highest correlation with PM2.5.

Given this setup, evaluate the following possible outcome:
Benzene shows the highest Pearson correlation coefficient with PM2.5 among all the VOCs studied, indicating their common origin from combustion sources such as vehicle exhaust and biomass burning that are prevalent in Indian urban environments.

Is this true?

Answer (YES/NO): YES